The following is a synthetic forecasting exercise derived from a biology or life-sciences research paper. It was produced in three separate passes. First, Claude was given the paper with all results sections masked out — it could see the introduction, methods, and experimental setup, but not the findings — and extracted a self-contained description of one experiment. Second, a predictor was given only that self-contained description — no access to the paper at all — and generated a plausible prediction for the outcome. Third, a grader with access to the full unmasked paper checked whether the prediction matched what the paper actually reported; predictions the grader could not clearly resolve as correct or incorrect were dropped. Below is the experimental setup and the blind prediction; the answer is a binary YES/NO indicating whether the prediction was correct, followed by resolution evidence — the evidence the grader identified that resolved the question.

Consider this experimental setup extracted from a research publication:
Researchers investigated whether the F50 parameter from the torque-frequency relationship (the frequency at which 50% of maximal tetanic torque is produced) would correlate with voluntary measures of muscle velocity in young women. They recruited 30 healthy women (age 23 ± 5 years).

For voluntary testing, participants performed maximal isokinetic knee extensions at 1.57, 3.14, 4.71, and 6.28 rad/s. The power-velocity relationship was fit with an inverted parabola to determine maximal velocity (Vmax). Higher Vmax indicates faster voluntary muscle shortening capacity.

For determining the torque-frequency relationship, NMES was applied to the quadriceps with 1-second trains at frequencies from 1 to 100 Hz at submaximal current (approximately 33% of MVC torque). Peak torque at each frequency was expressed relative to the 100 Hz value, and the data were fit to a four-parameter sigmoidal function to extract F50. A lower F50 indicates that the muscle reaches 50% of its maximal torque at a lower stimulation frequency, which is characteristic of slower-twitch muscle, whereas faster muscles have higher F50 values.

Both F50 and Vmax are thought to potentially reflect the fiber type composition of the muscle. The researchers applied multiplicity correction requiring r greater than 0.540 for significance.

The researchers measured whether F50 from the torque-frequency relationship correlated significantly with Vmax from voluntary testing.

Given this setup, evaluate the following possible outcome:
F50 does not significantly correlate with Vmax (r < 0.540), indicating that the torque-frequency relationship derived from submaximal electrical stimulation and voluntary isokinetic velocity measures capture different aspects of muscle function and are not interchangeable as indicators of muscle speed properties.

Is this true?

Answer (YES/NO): YES